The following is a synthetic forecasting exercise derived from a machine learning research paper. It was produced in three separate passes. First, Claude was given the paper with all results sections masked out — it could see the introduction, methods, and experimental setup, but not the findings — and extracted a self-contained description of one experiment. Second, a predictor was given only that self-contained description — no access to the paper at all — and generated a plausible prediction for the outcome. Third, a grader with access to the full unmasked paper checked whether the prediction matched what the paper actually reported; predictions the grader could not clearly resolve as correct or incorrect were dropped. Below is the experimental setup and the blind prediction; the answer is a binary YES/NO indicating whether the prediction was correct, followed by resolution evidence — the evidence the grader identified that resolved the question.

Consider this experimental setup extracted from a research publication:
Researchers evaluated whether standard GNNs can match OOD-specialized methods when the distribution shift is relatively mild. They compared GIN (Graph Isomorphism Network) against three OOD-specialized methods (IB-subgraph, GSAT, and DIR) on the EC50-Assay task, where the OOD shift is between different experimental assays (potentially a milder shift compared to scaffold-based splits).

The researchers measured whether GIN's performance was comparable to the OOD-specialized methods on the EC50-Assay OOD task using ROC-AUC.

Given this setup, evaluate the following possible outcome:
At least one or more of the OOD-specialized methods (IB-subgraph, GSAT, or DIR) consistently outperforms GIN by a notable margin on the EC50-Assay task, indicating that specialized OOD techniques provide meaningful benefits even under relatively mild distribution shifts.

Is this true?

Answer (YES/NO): NO